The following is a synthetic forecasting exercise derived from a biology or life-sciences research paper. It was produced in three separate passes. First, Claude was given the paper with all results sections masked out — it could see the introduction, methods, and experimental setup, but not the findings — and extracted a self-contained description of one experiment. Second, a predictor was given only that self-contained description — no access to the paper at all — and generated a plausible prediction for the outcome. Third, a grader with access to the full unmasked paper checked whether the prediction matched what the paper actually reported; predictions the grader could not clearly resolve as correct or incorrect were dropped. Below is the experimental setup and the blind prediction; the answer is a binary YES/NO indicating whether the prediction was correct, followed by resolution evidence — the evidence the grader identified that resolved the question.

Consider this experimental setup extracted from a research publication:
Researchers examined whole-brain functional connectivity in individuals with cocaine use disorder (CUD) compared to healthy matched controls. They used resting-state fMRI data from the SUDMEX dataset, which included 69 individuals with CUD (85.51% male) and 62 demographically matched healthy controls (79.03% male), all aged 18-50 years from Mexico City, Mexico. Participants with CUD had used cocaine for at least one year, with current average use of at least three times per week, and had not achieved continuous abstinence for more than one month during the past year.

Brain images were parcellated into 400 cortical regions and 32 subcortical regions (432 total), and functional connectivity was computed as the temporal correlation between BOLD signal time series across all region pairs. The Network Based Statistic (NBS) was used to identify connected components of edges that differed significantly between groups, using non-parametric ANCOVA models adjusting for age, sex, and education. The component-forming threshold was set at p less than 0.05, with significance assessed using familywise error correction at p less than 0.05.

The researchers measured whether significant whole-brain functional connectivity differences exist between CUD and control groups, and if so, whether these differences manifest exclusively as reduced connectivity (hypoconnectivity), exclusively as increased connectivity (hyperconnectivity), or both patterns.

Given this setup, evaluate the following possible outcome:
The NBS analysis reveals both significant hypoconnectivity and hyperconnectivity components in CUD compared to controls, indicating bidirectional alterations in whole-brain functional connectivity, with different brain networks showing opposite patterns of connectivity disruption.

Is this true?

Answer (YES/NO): YES